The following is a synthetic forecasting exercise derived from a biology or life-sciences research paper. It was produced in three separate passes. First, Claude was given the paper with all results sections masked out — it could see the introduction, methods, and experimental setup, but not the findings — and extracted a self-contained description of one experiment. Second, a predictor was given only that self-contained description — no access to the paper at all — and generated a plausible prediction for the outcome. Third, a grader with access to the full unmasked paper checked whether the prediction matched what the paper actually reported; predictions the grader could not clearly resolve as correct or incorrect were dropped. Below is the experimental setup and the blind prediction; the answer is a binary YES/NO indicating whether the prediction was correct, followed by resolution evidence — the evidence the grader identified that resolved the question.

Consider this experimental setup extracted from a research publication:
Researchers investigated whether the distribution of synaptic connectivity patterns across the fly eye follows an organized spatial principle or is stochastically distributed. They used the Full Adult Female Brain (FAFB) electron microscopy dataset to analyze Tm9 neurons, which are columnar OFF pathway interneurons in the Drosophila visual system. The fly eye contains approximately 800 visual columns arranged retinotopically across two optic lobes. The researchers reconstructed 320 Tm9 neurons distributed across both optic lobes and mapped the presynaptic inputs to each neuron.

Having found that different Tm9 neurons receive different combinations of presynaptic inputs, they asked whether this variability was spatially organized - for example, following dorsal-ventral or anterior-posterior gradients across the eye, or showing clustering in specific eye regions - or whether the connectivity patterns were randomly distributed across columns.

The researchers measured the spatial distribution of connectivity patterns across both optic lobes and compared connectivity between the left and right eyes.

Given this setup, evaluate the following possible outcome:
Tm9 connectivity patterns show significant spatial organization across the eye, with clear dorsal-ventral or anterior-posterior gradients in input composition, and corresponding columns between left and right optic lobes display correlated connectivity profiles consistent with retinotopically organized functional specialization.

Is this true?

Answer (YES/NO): NO